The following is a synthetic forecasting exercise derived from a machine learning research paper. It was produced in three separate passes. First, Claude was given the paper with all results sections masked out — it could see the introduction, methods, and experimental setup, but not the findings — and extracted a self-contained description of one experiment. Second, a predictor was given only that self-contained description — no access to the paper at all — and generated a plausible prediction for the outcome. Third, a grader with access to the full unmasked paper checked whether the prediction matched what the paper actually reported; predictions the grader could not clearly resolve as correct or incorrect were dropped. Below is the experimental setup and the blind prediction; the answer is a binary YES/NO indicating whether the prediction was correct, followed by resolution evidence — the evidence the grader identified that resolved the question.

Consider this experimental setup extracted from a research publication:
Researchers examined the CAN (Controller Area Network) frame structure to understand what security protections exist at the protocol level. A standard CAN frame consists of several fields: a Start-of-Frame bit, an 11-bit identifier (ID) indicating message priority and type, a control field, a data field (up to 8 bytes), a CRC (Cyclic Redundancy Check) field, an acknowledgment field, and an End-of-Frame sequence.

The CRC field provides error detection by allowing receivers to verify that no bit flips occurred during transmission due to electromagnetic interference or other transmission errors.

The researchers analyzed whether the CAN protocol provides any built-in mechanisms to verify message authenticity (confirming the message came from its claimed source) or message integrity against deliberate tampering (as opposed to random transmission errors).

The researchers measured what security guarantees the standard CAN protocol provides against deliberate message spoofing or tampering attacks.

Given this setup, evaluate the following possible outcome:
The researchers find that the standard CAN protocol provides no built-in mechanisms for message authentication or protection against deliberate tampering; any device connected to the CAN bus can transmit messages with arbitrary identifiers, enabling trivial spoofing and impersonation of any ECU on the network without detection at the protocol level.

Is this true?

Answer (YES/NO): YES